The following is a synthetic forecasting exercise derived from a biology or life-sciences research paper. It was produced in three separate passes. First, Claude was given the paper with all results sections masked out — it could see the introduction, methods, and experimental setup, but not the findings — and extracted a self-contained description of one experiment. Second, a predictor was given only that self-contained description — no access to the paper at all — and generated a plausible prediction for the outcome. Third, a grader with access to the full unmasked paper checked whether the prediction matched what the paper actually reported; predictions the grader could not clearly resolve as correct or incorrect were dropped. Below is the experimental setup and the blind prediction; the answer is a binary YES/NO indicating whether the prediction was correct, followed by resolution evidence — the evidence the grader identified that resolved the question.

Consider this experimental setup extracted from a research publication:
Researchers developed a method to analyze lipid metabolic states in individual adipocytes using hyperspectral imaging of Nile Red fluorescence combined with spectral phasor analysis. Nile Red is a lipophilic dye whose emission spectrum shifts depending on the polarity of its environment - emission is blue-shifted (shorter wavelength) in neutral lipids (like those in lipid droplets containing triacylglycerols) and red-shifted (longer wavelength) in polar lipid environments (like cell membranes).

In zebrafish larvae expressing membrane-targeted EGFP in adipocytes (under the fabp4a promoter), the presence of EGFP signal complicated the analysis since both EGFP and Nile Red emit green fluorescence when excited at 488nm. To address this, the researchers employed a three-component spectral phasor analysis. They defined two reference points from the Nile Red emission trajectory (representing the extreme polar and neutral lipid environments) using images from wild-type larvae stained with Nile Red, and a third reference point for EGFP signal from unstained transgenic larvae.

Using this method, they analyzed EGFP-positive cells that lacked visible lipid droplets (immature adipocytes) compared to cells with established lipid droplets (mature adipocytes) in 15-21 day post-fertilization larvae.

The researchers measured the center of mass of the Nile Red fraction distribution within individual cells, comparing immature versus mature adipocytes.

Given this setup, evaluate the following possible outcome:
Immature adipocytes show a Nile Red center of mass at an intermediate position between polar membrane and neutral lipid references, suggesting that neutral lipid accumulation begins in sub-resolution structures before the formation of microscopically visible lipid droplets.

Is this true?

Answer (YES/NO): NO